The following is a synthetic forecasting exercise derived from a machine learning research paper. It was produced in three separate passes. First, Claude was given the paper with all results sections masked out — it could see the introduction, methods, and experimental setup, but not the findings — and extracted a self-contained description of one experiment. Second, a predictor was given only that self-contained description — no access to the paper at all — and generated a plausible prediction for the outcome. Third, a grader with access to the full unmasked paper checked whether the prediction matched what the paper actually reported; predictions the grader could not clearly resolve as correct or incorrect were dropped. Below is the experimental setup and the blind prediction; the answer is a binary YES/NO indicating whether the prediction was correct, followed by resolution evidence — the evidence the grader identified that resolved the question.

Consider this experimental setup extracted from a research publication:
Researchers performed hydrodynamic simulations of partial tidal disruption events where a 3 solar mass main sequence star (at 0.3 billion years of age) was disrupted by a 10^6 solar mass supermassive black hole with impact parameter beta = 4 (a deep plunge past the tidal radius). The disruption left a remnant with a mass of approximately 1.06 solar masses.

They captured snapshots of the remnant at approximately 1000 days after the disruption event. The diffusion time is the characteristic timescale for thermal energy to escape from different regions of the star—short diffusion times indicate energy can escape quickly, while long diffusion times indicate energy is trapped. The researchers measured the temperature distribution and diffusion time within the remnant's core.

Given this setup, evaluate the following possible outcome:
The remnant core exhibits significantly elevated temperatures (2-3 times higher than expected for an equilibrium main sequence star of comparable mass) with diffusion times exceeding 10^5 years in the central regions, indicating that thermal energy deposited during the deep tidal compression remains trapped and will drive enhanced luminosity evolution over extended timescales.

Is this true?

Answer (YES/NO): NO